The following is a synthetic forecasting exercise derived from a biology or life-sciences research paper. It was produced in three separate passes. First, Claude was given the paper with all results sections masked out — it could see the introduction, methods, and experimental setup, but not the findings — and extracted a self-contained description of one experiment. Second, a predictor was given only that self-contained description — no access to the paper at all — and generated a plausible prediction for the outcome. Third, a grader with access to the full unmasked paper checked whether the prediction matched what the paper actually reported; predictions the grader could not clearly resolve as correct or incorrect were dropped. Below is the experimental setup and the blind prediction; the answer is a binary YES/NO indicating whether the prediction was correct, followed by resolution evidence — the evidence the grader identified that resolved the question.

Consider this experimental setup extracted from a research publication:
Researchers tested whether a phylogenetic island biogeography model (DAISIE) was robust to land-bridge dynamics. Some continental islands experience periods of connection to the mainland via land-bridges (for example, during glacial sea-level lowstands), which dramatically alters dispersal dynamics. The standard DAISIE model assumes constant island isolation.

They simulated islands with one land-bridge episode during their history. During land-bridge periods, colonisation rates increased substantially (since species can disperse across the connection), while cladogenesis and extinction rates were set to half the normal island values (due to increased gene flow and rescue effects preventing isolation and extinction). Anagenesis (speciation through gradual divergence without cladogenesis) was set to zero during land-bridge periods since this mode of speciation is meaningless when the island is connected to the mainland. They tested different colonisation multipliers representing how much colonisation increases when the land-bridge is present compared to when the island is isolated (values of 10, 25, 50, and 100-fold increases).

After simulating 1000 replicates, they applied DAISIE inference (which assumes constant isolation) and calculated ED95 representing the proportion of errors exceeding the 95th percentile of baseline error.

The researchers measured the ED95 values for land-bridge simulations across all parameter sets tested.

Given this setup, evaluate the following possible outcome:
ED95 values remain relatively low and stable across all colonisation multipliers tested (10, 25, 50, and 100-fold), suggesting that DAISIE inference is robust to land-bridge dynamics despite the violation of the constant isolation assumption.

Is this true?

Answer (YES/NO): NO